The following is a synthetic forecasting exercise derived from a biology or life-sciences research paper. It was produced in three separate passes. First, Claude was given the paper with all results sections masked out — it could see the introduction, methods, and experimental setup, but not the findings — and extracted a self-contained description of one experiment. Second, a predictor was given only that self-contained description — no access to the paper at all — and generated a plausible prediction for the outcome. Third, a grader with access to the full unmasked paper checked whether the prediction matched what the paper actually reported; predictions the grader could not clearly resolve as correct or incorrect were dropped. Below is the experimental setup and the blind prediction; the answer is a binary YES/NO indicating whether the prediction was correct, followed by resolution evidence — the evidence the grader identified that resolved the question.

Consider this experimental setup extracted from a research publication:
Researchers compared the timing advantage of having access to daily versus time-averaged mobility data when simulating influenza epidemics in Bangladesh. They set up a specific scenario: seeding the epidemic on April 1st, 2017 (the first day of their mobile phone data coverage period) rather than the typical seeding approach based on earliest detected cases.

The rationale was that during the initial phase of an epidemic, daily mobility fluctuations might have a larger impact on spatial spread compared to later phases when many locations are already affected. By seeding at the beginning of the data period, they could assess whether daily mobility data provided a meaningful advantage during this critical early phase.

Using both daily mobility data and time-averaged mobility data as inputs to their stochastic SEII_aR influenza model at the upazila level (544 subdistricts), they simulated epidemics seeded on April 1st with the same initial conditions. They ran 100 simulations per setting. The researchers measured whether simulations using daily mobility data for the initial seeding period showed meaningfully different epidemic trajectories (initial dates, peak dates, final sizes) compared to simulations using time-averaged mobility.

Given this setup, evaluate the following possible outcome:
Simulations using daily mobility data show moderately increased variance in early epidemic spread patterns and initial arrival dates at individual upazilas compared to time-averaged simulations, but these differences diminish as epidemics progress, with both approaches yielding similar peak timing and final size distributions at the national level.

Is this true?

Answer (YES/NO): NO